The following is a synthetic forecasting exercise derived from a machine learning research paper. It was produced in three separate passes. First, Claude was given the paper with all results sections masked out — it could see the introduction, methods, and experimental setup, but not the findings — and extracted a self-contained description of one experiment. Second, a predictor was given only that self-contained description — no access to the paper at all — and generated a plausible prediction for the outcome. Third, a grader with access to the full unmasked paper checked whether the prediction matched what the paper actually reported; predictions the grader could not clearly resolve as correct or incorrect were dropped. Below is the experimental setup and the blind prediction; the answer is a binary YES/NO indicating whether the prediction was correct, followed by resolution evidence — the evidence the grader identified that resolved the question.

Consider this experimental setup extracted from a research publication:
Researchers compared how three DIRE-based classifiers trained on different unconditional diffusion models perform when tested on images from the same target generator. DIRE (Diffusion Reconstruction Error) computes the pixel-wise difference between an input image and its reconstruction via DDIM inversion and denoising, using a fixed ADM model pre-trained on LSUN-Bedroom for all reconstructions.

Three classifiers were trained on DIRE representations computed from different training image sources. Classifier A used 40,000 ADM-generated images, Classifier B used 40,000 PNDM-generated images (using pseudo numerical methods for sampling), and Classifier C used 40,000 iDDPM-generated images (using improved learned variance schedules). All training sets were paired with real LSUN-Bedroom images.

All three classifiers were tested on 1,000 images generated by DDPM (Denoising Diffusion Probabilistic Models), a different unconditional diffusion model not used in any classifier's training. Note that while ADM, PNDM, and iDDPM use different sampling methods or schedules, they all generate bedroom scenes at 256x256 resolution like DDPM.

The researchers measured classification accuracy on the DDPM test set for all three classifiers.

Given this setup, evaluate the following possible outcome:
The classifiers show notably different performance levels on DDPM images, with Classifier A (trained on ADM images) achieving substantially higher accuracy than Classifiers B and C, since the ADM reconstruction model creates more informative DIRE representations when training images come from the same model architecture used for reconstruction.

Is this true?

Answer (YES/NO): NO